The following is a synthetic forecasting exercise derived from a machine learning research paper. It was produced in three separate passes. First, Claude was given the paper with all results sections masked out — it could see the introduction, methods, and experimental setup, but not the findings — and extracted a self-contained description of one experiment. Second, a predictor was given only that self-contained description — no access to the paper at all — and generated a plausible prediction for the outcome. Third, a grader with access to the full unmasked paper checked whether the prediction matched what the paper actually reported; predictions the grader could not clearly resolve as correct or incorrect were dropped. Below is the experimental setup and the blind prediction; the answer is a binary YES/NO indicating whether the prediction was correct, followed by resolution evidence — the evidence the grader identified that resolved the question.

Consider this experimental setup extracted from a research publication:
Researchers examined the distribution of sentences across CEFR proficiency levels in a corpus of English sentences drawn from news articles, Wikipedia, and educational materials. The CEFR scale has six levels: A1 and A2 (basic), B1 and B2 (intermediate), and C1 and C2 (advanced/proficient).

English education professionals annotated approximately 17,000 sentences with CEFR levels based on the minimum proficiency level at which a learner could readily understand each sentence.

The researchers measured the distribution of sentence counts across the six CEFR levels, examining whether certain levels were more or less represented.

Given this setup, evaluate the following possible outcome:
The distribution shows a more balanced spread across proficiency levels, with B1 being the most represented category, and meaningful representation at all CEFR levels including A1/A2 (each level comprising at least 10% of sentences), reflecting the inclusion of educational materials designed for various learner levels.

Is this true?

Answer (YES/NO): NO